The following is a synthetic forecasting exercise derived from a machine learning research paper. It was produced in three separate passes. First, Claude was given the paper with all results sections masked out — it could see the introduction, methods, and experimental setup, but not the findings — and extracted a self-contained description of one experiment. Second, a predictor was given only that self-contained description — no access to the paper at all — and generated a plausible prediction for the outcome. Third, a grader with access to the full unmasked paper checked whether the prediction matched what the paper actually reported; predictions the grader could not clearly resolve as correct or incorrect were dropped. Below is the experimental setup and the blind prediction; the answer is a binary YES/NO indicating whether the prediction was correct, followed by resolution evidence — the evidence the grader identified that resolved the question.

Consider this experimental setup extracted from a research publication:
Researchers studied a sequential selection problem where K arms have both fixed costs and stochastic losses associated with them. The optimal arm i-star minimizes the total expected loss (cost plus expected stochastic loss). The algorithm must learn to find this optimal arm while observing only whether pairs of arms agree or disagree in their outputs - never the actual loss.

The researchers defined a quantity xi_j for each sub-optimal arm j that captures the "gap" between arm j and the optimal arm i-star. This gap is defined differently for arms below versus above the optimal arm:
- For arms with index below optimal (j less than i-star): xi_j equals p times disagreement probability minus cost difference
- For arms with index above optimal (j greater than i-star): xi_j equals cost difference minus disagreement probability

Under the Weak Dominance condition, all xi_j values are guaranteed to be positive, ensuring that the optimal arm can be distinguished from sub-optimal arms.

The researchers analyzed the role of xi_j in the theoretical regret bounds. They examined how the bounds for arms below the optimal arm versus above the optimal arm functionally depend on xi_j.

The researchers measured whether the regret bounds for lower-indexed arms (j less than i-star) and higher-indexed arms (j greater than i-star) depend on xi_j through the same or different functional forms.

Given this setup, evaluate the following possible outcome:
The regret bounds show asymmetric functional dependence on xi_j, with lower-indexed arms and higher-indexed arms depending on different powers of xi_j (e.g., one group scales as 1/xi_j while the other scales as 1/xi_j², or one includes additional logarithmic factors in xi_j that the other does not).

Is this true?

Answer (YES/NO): NO